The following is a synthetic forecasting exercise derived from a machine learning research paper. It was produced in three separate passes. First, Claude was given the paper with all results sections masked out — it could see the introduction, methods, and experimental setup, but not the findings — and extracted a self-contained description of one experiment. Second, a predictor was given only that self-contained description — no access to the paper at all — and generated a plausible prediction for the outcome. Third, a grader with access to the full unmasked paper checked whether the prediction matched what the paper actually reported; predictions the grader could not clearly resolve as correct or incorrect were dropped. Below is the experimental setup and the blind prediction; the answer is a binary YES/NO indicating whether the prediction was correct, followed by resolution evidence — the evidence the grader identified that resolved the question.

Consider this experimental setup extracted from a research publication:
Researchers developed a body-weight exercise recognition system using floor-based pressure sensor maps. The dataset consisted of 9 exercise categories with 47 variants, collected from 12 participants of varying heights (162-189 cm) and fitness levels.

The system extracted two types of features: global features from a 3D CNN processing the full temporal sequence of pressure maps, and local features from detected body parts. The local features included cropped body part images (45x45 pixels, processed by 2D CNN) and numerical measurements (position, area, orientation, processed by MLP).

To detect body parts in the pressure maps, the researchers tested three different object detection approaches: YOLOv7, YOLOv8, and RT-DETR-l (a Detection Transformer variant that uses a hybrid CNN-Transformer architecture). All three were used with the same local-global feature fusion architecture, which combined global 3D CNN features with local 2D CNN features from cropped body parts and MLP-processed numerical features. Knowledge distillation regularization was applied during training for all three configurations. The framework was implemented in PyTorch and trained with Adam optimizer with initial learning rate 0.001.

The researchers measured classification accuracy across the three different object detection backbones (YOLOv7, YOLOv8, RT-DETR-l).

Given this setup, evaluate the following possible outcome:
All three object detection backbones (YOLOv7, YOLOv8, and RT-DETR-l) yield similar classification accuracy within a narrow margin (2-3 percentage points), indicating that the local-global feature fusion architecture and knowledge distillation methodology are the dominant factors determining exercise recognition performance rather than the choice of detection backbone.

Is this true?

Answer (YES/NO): NO